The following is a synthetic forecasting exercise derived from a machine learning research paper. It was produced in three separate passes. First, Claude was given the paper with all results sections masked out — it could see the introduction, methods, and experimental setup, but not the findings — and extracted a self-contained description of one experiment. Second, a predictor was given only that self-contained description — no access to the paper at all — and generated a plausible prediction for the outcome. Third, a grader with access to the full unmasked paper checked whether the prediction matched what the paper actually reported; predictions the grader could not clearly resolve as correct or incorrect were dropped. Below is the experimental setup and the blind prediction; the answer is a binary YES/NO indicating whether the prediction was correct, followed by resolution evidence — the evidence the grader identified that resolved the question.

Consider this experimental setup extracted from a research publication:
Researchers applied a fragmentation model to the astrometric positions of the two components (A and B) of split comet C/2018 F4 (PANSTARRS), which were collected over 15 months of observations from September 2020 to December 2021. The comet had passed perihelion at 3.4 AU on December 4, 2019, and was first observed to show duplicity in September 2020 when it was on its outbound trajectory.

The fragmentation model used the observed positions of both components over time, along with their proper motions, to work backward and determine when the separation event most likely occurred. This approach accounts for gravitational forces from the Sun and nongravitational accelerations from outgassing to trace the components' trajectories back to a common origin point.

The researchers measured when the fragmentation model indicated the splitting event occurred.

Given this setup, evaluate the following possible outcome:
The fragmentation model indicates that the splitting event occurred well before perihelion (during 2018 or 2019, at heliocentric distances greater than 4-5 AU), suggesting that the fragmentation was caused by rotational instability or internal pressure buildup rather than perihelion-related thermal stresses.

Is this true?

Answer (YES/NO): NO